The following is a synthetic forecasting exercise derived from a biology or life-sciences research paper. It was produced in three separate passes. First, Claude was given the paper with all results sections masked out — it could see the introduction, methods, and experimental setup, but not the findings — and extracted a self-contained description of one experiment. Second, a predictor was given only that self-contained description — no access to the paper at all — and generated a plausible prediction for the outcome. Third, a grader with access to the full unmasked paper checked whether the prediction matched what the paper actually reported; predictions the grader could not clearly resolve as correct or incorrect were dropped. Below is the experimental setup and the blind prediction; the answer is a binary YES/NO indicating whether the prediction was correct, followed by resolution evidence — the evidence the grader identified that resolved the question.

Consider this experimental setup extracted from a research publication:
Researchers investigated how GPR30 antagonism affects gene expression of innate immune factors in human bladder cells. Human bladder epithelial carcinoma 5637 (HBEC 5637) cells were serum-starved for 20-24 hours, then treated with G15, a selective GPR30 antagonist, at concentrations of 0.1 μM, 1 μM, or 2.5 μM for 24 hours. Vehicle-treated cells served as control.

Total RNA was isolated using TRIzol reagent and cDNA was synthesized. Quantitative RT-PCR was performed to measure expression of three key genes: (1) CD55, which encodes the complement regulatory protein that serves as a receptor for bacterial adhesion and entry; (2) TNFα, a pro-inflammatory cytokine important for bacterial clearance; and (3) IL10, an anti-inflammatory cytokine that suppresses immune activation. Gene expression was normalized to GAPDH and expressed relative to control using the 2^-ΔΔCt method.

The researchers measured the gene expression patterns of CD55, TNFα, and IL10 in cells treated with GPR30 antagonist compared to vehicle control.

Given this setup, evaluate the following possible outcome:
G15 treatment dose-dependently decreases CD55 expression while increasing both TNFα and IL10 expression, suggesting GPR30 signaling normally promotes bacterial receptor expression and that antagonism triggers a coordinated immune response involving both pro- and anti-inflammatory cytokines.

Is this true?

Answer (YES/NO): NO